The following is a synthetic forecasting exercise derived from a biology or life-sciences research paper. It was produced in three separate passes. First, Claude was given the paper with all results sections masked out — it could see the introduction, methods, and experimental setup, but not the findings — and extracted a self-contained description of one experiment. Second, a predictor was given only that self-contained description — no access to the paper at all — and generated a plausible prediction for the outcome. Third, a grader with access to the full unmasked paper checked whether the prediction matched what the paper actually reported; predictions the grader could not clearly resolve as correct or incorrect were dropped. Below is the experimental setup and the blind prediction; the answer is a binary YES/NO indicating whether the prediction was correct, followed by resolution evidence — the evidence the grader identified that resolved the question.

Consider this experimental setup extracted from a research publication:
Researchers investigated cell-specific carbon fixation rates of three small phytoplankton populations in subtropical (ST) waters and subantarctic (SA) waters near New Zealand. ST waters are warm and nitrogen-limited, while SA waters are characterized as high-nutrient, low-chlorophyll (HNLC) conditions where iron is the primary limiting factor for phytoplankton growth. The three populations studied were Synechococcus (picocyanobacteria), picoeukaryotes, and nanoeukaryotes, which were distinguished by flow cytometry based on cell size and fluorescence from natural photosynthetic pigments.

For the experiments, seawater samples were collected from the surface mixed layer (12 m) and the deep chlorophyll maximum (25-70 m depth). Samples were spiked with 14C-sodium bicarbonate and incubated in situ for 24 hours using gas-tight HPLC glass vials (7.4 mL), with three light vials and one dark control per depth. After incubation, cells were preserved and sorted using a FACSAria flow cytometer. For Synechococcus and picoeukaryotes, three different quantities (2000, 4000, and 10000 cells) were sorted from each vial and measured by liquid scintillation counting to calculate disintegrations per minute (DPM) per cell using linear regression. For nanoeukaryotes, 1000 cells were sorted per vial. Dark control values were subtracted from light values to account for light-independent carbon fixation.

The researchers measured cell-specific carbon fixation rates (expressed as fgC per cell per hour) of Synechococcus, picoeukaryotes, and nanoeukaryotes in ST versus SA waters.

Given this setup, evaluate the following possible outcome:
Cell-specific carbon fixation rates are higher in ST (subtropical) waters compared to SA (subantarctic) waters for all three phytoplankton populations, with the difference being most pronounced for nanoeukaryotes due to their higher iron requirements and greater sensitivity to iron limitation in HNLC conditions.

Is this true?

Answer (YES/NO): NO